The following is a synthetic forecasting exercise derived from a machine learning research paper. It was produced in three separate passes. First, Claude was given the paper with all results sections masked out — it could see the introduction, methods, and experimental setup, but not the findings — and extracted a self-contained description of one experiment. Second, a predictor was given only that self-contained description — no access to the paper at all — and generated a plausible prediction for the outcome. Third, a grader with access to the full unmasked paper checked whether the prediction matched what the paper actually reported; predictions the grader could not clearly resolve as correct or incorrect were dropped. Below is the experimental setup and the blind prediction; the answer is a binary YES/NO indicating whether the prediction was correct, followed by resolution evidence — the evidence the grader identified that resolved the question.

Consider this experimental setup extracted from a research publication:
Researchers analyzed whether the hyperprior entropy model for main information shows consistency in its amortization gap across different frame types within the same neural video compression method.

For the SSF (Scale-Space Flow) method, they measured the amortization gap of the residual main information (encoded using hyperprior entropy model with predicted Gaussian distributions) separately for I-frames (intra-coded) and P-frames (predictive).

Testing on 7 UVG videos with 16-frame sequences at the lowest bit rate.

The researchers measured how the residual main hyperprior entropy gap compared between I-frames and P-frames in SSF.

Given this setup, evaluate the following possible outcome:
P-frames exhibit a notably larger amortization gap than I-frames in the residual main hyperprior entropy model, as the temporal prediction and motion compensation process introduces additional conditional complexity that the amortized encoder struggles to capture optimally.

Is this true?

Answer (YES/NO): NO